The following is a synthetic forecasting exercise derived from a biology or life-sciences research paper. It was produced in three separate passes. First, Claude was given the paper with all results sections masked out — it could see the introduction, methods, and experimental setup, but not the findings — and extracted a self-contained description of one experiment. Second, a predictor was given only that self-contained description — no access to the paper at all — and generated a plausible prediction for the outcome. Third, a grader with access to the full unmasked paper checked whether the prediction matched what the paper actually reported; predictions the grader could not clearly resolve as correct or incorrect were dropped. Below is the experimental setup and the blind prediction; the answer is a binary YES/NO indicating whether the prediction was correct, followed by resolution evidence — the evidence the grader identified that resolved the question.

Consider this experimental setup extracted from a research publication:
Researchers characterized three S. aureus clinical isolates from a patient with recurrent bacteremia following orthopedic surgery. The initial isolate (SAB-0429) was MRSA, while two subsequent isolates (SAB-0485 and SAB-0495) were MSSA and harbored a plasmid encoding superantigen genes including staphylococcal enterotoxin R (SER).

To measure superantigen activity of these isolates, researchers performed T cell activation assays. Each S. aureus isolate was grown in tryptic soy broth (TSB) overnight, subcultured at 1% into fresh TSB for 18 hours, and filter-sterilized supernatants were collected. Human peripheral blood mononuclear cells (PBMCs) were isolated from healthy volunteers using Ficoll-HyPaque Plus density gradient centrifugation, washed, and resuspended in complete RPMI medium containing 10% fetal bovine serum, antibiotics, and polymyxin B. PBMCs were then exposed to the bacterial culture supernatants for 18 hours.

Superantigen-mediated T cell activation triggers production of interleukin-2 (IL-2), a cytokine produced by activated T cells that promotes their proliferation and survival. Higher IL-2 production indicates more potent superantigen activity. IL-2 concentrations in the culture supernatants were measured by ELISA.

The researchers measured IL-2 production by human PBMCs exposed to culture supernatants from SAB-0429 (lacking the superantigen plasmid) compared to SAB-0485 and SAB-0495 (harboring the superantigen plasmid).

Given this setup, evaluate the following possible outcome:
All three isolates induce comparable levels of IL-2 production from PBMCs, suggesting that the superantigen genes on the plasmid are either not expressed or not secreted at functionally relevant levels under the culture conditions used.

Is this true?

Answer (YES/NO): NO